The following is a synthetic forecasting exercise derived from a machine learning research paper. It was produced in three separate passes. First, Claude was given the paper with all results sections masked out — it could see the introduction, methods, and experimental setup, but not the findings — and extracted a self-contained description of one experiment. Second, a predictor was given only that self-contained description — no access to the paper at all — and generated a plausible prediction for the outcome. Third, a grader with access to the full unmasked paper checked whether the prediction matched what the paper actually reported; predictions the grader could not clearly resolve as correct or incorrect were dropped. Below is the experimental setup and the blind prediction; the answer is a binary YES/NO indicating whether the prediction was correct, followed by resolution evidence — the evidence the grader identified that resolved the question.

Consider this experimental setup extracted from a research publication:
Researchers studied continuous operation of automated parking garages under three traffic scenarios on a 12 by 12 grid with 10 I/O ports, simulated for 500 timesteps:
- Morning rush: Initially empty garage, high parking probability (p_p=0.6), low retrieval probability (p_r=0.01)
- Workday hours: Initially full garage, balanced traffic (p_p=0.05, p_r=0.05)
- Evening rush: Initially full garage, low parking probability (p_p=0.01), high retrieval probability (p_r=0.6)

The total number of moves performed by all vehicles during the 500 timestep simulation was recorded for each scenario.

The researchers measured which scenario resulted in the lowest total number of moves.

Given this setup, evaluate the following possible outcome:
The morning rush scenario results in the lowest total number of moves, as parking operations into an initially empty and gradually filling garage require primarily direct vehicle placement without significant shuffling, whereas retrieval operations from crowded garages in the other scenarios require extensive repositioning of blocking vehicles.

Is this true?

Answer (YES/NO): YES